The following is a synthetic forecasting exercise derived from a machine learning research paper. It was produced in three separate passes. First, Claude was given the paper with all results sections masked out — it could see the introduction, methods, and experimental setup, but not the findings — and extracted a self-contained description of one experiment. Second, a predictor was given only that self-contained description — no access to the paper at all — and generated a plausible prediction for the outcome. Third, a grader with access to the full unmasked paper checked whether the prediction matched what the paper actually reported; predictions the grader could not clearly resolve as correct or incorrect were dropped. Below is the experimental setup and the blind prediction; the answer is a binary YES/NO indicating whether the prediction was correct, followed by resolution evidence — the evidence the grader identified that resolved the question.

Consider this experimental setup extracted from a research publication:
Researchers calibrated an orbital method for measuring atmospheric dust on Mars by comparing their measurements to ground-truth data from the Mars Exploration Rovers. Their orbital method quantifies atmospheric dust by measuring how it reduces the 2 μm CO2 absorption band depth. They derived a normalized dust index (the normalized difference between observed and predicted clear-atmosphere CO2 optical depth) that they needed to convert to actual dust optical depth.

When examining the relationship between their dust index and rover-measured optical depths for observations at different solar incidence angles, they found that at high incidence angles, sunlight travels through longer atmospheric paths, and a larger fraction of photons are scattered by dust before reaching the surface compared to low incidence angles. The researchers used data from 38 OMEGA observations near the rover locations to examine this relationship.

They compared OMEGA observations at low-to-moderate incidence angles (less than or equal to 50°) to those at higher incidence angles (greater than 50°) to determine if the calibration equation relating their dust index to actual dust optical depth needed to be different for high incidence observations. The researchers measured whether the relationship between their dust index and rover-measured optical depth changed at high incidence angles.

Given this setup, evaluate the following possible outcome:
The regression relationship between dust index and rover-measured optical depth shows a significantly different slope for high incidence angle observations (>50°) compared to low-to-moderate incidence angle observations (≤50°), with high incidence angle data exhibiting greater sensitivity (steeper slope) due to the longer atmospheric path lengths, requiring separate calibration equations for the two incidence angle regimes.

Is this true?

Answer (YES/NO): YES